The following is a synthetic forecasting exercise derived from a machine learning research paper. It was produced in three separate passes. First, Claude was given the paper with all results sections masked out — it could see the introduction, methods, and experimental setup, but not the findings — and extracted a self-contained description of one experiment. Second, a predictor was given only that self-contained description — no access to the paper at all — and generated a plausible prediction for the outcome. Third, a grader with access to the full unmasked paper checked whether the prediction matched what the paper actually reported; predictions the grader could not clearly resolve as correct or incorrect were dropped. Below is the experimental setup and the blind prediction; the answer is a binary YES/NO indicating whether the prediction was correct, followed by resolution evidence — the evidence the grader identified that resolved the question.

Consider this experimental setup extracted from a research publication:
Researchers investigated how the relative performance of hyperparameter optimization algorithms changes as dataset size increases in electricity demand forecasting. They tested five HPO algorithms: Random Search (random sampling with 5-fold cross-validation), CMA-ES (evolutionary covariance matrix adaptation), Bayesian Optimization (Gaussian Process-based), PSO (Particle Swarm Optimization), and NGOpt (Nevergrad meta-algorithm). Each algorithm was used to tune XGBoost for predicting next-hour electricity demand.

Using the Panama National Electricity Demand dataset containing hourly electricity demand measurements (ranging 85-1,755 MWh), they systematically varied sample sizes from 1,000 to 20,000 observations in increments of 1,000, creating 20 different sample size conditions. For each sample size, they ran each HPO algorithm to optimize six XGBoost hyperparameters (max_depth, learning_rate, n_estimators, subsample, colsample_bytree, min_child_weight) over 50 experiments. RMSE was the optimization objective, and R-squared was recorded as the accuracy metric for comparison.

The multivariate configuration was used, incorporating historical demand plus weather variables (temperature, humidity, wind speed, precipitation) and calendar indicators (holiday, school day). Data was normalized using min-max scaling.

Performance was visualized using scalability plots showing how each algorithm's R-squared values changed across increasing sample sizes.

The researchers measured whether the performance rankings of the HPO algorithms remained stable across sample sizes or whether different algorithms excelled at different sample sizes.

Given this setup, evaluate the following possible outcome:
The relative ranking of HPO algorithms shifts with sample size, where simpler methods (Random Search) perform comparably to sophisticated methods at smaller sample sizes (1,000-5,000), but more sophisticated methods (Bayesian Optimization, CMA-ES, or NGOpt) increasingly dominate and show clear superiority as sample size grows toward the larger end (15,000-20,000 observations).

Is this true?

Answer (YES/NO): NO